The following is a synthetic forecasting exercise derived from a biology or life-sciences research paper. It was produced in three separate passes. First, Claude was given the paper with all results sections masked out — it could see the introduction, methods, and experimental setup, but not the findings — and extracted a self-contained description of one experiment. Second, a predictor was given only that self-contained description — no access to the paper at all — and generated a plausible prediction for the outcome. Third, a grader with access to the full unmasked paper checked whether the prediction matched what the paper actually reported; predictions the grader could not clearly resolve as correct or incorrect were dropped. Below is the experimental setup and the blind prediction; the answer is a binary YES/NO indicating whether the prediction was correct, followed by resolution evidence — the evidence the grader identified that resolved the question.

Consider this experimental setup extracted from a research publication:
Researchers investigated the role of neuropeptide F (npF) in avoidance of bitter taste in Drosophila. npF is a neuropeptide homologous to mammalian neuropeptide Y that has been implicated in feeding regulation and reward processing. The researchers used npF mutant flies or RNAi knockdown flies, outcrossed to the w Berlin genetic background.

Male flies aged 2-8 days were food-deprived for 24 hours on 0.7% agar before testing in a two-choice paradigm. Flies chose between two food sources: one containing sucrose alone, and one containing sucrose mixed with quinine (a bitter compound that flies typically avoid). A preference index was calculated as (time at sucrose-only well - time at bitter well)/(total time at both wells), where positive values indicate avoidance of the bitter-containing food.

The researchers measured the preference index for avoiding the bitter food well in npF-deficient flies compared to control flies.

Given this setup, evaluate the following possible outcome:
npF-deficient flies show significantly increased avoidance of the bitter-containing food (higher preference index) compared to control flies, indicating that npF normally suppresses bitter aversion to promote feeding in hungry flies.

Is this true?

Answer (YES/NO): YES